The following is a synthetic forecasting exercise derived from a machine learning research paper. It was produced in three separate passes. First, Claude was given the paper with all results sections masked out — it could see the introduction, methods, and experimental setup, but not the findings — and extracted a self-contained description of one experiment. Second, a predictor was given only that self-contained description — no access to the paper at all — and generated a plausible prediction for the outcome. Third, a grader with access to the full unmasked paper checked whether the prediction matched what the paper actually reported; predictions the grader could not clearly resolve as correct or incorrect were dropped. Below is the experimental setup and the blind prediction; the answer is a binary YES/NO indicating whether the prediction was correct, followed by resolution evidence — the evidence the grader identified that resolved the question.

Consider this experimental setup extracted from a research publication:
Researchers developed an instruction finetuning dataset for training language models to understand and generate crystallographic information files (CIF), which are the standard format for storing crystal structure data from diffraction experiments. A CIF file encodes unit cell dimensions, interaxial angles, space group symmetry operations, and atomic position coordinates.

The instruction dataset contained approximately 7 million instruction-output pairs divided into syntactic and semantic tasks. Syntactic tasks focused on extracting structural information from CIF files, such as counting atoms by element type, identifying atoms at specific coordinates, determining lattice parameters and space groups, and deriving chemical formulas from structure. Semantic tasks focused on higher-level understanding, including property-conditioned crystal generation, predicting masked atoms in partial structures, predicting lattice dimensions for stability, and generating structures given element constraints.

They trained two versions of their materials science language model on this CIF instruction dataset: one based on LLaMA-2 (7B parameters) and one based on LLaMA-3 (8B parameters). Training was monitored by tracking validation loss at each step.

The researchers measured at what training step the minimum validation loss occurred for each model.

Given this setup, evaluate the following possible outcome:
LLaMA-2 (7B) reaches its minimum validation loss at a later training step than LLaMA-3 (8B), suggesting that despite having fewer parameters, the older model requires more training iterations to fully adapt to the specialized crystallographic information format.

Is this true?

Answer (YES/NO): YES